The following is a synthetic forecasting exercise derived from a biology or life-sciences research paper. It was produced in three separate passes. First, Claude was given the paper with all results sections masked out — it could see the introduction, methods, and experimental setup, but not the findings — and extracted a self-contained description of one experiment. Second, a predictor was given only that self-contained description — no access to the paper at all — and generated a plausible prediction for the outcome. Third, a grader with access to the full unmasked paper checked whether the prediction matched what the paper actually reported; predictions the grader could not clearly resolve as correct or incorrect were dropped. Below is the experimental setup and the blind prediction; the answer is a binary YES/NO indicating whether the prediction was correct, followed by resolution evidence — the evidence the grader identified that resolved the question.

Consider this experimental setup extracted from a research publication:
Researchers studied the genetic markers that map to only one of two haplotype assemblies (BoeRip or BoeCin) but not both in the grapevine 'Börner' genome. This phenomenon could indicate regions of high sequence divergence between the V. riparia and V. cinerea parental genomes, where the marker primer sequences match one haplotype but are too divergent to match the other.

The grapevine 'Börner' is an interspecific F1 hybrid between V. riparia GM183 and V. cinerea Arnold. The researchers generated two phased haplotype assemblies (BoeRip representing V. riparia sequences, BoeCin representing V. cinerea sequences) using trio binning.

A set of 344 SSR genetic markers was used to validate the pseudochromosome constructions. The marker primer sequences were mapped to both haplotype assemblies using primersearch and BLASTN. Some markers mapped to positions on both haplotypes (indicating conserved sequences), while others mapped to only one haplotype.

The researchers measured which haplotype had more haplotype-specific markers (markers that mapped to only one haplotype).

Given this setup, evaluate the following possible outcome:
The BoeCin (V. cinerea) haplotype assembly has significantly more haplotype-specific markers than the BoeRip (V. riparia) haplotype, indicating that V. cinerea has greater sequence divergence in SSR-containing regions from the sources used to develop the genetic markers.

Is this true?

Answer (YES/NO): NO